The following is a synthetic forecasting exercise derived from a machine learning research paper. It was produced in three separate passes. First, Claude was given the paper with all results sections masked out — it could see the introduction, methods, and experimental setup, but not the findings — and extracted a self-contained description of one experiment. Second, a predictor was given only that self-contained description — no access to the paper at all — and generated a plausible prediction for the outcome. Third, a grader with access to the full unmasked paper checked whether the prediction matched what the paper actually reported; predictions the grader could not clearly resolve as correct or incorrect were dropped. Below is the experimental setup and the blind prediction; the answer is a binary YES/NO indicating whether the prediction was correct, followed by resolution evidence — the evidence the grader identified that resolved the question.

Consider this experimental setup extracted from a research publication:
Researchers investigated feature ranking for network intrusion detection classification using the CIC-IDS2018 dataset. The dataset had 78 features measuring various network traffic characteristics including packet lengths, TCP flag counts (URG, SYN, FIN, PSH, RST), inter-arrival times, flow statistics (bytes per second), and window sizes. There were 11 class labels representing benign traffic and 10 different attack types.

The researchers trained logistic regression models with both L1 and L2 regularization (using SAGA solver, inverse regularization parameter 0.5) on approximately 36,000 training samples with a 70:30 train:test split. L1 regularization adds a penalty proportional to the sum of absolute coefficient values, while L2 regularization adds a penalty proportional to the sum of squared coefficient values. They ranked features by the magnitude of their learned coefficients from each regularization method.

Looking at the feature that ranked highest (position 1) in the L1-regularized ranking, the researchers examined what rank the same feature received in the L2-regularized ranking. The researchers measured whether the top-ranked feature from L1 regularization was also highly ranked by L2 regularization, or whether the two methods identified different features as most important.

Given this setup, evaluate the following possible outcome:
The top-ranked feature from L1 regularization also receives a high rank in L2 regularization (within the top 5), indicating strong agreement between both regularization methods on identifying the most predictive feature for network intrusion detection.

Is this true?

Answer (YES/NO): YES